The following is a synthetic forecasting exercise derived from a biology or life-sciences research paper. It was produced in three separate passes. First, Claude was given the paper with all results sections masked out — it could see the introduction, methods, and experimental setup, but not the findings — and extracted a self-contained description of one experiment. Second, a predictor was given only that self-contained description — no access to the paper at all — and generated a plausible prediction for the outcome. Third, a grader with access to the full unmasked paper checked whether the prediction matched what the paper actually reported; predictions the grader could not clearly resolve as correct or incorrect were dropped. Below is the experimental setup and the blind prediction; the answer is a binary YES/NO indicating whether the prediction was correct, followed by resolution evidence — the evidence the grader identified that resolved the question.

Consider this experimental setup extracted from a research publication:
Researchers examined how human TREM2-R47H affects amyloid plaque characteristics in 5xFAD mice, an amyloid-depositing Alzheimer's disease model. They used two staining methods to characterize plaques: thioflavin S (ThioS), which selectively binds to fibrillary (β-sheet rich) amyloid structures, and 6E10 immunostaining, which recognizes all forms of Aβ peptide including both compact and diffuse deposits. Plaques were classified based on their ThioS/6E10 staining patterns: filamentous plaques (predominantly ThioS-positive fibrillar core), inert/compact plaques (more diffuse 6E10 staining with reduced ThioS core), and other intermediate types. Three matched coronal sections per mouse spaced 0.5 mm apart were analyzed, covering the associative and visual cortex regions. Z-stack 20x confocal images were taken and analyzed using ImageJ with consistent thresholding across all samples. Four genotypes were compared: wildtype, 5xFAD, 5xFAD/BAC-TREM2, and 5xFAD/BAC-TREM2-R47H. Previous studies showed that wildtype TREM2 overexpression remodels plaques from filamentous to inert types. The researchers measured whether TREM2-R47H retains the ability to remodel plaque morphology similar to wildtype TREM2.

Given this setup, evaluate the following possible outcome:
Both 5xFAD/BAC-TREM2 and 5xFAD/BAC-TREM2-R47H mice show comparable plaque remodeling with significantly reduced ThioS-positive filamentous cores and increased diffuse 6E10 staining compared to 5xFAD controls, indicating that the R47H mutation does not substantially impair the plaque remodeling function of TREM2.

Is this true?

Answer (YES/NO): NO